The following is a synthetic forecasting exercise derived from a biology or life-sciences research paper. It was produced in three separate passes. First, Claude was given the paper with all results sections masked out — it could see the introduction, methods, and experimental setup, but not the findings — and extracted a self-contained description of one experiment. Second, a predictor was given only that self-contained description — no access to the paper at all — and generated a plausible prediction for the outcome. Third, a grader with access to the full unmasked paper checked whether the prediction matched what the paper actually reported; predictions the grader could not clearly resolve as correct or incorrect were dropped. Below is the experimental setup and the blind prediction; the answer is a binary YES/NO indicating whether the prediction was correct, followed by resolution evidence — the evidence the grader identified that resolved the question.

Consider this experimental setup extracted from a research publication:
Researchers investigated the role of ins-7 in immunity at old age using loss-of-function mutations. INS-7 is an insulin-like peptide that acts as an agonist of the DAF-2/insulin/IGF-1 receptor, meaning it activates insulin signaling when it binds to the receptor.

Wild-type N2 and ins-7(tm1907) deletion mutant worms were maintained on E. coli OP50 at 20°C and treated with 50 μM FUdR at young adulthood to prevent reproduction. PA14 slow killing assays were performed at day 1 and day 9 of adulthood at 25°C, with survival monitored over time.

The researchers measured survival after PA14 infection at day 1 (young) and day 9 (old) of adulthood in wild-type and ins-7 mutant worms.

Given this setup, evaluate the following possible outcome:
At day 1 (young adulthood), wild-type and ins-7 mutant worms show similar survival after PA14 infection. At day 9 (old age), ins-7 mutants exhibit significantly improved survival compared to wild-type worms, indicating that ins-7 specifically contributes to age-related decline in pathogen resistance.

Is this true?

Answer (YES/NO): NO